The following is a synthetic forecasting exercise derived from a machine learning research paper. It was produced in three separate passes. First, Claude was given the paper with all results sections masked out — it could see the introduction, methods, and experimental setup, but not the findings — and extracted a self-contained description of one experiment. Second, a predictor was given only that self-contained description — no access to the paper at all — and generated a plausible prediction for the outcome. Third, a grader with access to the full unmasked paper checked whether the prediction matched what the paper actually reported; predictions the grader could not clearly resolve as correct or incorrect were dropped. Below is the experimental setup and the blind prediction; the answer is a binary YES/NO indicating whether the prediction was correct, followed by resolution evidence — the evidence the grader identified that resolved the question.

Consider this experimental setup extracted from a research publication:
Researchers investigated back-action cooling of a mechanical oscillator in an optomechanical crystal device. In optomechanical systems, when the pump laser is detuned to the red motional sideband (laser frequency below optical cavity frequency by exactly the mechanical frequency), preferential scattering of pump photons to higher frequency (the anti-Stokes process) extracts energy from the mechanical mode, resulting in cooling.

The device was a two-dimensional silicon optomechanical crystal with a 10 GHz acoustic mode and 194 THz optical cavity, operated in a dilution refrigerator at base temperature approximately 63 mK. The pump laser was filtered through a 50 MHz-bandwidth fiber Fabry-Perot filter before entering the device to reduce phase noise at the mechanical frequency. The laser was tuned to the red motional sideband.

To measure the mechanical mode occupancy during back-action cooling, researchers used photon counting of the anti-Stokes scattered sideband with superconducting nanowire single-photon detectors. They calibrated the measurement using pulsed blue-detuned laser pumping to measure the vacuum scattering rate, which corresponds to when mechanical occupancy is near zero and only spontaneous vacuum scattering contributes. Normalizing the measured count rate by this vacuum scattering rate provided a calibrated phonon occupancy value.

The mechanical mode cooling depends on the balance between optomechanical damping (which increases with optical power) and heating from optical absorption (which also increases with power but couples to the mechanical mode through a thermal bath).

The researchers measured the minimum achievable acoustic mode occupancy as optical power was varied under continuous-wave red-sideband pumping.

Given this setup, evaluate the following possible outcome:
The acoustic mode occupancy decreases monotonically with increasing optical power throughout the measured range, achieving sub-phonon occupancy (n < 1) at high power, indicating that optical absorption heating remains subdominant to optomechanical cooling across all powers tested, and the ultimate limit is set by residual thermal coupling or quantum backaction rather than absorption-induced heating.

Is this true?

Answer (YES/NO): NO